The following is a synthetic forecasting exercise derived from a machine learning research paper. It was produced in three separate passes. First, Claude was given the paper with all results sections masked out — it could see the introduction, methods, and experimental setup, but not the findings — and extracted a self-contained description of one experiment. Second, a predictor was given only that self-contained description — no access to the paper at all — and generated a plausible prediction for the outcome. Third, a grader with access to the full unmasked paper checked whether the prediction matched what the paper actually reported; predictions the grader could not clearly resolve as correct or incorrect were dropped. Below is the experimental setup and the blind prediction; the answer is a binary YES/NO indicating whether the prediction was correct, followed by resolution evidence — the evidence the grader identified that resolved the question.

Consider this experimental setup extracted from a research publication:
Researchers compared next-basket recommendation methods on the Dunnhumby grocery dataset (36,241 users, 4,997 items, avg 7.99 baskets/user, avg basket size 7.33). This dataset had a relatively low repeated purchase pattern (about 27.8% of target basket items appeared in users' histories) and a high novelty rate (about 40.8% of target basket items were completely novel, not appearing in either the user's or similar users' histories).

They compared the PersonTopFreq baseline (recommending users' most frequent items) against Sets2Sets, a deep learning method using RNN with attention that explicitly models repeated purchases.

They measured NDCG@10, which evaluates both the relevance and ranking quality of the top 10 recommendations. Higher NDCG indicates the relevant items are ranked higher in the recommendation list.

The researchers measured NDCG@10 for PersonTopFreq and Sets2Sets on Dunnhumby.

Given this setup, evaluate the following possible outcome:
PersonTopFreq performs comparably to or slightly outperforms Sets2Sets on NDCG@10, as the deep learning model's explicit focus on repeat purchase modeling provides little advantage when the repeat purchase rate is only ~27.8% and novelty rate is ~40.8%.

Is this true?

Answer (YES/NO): NO